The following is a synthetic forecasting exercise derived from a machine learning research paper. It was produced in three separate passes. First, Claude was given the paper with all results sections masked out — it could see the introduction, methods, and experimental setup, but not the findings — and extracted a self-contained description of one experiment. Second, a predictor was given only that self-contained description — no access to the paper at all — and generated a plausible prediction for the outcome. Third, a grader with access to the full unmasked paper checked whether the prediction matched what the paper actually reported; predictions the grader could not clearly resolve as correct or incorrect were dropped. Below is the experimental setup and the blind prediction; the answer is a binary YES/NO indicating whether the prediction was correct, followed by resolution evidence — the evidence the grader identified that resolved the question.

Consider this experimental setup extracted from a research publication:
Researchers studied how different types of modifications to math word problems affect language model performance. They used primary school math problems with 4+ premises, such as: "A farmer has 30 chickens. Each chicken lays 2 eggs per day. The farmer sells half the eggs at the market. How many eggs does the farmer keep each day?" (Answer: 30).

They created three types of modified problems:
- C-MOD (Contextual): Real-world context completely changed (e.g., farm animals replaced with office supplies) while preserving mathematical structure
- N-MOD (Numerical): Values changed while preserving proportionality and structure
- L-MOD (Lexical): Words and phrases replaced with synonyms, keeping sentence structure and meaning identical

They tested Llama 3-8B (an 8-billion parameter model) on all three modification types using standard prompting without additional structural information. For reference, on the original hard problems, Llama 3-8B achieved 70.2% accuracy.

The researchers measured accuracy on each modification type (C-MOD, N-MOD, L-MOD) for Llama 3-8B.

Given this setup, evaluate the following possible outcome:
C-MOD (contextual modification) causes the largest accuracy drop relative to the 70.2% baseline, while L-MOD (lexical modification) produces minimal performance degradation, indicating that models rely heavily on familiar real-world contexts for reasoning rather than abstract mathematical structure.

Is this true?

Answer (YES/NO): NO